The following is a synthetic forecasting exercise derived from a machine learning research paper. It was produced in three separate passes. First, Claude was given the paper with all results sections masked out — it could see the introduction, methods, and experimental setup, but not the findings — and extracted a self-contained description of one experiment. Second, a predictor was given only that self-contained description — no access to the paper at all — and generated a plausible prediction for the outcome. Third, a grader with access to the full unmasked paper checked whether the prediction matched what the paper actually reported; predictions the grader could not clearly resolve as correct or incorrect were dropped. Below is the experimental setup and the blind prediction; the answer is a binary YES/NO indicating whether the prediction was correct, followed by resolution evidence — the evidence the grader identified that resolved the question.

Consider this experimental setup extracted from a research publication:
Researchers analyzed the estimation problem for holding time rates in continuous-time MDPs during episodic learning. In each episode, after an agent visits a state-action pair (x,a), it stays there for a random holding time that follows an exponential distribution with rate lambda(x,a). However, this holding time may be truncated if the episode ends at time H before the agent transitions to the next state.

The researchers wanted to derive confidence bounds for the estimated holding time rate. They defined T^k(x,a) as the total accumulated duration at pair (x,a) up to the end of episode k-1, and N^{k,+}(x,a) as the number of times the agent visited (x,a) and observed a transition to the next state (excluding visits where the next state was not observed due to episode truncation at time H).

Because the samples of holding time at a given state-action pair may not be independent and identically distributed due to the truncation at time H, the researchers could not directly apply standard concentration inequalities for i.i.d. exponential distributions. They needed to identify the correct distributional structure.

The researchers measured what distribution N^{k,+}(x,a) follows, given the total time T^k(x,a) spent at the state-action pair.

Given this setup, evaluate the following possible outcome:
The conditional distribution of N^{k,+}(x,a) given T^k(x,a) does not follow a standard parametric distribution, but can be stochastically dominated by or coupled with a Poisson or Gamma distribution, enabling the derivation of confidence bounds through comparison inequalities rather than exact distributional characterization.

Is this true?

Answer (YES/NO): NO